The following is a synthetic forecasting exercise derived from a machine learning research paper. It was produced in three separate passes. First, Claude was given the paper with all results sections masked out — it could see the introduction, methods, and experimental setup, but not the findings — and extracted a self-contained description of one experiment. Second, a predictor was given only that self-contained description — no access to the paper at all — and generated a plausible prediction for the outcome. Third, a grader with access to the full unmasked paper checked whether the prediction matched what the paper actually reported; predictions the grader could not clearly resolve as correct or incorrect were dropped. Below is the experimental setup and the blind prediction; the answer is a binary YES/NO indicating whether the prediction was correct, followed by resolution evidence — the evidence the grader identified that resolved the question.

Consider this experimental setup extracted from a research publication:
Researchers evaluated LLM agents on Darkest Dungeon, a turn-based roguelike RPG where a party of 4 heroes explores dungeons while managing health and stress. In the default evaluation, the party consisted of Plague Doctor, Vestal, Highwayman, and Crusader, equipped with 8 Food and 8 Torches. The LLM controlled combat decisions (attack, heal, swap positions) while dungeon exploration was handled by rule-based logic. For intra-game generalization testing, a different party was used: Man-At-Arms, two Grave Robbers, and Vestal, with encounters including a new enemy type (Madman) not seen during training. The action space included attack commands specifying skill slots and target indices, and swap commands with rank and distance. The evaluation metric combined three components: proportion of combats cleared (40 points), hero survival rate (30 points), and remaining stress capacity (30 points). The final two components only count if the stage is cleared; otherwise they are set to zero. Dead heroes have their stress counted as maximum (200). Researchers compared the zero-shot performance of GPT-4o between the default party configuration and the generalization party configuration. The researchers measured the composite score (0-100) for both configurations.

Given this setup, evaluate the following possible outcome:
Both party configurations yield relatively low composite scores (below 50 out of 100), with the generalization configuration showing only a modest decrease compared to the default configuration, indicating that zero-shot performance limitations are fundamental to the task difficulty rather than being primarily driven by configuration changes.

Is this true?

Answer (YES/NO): NO